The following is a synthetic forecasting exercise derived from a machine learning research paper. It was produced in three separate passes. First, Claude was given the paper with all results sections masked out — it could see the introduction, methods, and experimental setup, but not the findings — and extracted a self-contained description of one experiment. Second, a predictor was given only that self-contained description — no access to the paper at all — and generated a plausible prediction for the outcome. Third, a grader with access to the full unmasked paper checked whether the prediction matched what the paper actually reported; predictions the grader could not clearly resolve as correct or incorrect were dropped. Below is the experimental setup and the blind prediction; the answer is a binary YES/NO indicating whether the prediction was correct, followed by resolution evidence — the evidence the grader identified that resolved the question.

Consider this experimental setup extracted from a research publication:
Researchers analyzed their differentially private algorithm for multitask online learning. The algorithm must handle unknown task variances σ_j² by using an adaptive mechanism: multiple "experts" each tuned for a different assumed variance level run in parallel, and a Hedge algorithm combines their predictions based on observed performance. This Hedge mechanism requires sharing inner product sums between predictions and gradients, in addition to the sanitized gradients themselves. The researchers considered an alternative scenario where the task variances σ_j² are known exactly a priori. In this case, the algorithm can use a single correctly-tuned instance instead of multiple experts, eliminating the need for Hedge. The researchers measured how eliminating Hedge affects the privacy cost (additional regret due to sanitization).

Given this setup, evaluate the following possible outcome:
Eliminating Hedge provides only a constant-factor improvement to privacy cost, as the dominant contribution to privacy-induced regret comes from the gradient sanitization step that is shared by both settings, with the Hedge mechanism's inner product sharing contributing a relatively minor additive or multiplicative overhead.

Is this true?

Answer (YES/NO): NO